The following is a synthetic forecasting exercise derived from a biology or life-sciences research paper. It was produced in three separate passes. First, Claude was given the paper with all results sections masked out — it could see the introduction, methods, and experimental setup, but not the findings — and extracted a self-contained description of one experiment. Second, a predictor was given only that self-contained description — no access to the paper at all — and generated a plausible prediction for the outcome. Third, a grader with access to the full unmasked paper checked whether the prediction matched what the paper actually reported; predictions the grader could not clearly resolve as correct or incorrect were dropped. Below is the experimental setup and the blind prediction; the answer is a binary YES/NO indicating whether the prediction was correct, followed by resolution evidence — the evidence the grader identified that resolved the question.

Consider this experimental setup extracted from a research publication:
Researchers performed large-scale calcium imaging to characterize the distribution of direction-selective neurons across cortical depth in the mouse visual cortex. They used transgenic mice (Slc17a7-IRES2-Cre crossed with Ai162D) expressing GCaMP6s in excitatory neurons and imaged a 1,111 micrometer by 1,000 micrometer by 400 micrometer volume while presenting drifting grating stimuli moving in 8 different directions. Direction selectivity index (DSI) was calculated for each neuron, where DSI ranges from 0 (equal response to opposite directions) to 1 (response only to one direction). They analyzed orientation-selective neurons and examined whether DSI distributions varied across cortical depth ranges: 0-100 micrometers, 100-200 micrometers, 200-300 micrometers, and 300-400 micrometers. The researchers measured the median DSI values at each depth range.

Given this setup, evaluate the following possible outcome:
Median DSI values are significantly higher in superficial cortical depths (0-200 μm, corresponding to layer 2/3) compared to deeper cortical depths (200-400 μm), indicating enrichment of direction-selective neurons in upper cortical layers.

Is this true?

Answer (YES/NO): NO